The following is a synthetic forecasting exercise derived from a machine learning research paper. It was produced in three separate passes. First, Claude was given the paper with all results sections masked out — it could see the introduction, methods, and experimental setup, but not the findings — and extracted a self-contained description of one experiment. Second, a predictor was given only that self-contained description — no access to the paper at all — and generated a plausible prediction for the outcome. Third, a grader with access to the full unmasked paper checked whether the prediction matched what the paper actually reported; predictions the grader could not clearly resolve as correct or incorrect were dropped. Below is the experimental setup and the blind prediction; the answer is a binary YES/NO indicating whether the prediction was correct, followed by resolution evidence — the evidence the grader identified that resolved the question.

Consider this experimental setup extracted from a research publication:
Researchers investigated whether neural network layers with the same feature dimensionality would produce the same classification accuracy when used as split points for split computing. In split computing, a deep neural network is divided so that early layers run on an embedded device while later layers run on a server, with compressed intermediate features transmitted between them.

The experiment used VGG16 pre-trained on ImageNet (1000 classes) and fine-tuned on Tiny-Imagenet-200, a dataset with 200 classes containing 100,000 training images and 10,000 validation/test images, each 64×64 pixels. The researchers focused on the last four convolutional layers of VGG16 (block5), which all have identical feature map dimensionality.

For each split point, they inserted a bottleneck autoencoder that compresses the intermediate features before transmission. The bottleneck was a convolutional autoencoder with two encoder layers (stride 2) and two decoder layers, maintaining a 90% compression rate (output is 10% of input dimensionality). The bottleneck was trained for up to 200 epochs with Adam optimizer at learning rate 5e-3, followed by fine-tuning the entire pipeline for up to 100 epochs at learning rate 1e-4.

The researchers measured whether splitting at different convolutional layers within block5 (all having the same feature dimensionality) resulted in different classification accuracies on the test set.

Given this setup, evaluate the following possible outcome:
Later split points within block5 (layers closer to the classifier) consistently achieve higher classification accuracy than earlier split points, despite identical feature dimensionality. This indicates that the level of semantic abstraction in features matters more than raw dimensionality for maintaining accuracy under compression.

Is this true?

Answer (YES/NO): NO